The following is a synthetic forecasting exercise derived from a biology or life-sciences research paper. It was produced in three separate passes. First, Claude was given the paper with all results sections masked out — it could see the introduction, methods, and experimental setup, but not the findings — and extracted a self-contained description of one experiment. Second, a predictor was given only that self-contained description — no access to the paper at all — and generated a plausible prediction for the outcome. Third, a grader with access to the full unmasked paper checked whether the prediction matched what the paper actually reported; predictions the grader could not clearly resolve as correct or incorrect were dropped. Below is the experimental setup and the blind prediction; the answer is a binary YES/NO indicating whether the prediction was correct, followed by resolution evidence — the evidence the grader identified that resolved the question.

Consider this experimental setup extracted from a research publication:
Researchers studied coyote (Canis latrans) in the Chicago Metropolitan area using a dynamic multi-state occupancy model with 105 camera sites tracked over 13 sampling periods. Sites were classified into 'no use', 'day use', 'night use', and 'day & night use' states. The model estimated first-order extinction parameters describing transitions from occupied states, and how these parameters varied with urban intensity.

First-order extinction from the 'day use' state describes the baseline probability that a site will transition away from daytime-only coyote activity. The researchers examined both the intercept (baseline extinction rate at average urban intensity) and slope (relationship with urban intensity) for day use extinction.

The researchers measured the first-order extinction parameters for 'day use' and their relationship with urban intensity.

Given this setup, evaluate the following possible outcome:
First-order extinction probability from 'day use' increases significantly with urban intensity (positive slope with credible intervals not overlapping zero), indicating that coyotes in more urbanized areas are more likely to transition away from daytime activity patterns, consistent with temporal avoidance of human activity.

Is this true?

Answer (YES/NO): NO